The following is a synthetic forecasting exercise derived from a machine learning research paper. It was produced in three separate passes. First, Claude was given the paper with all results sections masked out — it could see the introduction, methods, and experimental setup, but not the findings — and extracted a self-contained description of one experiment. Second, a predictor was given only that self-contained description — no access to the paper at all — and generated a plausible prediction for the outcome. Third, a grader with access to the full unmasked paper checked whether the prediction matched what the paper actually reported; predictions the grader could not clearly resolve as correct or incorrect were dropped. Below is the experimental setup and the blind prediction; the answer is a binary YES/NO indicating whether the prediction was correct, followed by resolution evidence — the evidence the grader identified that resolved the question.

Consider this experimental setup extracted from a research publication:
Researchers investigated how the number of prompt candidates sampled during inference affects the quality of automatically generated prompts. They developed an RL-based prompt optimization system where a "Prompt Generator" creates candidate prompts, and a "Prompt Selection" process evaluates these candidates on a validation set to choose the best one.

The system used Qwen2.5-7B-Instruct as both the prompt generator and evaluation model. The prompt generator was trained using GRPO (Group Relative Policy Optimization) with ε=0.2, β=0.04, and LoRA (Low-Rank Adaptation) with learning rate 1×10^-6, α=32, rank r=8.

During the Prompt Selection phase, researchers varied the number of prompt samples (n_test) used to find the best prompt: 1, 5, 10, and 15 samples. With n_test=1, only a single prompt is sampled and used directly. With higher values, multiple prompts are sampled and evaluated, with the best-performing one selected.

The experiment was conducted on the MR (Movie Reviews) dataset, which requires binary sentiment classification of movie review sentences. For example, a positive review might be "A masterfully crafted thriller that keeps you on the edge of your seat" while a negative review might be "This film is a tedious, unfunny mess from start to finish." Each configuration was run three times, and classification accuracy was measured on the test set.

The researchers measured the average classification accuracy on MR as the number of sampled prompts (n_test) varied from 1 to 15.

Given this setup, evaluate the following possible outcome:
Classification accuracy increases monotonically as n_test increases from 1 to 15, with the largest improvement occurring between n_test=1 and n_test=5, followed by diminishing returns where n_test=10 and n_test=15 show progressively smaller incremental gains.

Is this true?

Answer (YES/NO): NO